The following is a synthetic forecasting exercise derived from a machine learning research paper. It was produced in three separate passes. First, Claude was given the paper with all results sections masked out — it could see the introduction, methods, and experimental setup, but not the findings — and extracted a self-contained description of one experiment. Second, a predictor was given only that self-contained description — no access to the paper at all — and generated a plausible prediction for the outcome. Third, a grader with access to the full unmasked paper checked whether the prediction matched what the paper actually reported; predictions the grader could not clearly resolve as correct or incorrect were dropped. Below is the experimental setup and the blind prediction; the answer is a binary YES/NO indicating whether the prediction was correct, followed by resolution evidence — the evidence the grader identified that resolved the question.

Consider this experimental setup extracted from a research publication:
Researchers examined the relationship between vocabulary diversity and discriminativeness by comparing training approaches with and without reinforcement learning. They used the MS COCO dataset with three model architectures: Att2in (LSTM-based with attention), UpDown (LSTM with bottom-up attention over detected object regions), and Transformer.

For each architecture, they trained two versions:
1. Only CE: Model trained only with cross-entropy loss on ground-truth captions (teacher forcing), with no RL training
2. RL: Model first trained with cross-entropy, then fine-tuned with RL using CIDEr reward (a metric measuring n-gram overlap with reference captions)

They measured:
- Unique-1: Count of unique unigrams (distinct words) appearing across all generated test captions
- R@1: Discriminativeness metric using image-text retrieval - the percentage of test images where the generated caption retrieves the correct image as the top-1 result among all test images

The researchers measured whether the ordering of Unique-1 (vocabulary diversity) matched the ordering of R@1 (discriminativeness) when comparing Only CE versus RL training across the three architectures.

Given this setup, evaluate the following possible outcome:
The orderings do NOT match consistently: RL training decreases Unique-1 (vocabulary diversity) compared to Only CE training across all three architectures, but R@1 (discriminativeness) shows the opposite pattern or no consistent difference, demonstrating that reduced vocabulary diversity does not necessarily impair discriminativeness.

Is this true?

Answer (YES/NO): NO